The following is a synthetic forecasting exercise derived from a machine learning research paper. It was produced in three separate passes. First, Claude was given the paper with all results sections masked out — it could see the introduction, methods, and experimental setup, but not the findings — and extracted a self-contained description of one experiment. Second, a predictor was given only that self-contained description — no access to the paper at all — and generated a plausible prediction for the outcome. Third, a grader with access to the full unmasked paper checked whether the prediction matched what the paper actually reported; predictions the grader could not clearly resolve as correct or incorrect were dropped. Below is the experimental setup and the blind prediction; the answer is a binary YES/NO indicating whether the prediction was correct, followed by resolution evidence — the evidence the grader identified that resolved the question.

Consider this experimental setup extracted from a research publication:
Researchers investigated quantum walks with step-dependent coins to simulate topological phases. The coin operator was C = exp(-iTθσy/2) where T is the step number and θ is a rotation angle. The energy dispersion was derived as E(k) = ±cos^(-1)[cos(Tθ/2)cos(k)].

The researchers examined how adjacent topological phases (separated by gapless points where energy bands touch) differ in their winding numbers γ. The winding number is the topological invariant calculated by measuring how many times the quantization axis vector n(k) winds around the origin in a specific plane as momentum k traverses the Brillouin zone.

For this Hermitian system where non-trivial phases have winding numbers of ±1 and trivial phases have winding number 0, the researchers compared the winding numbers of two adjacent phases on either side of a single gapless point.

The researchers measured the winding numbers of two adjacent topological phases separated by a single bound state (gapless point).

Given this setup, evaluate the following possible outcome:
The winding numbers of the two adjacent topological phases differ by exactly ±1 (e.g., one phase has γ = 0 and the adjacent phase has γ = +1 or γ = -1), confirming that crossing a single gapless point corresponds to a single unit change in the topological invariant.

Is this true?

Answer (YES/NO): NO